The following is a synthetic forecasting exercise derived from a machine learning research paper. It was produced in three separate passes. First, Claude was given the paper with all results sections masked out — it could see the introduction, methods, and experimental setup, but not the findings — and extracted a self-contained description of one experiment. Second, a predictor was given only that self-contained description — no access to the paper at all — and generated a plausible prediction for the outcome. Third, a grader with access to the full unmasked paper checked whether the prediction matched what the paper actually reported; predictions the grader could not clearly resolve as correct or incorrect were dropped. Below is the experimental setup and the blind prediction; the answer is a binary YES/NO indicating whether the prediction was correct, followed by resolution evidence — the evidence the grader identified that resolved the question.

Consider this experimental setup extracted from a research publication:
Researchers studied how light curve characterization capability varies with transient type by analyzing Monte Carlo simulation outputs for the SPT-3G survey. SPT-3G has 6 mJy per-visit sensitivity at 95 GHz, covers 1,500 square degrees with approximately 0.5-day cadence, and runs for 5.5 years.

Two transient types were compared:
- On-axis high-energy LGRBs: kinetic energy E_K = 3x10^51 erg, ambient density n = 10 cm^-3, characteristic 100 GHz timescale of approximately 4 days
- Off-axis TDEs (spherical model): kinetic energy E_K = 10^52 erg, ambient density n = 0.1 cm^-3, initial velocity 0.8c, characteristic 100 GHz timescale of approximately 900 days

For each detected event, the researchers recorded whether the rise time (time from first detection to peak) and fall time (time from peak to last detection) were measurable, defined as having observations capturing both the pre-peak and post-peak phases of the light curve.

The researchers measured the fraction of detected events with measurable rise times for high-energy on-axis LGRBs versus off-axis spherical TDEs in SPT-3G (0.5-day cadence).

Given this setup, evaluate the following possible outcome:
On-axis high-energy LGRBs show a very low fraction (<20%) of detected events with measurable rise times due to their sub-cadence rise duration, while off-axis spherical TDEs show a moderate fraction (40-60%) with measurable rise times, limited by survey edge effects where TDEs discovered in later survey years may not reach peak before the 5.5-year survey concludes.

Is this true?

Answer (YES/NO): NO